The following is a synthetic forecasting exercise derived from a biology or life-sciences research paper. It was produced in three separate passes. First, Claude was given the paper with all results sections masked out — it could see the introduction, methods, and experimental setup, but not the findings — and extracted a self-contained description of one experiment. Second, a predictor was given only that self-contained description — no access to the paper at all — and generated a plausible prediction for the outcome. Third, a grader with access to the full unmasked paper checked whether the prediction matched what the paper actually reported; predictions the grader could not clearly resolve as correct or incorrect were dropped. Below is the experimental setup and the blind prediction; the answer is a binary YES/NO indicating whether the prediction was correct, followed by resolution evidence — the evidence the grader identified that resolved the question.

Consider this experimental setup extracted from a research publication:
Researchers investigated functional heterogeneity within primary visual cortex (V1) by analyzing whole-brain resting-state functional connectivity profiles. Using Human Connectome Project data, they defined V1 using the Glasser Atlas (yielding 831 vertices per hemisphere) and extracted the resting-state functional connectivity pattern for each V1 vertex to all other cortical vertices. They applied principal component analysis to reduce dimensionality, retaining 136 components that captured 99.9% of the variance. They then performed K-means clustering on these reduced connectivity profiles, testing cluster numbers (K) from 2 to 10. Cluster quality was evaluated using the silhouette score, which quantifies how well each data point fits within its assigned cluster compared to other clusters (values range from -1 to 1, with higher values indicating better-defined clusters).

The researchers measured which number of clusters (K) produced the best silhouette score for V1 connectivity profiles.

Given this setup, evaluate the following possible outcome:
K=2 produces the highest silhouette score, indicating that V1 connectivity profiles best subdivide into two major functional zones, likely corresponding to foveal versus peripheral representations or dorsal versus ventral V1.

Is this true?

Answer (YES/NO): YES